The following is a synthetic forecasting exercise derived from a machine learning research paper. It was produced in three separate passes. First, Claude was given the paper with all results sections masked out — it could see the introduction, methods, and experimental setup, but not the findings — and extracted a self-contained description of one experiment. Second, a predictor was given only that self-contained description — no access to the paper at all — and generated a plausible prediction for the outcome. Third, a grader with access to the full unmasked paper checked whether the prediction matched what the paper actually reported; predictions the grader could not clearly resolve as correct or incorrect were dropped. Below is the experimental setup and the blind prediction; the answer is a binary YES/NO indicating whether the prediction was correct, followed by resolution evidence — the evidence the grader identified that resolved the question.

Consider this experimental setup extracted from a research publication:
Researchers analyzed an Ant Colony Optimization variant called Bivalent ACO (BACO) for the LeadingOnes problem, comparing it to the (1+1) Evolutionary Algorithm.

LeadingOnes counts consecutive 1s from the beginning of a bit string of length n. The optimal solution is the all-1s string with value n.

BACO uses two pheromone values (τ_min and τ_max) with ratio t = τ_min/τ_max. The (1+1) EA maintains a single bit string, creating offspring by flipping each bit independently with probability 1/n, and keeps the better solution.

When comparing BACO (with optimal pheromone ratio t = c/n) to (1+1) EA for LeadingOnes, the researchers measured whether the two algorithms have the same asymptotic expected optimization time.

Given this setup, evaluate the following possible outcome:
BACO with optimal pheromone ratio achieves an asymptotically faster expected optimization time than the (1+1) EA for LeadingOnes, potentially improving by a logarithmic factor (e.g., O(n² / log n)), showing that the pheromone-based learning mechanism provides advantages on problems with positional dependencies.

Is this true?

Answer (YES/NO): NO